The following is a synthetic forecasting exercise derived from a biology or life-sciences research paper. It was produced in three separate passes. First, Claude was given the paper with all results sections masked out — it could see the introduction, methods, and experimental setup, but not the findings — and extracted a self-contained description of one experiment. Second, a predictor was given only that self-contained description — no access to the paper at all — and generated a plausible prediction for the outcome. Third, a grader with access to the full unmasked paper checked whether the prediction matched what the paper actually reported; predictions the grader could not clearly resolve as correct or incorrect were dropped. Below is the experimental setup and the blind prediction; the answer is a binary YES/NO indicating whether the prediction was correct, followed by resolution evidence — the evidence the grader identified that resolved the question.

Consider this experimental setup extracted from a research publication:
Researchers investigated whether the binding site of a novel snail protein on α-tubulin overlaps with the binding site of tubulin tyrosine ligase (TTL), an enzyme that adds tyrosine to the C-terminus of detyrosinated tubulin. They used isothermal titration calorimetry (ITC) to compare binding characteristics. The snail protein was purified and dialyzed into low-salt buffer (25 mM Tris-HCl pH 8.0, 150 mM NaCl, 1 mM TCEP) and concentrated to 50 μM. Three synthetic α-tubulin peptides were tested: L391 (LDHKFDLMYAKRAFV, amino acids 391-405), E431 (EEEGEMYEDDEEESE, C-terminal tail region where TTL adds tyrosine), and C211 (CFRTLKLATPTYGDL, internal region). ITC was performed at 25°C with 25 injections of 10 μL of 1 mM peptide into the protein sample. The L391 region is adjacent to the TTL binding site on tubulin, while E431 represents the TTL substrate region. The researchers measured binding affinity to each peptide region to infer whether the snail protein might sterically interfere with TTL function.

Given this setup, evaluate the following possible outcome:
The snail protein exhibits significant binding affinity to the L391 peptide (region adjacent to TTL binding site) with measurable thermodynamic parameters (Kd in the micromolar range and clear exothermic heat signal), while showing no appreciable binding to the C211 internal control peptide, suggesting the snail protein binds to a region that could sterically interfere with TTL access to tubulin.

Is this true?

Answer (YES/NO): YES